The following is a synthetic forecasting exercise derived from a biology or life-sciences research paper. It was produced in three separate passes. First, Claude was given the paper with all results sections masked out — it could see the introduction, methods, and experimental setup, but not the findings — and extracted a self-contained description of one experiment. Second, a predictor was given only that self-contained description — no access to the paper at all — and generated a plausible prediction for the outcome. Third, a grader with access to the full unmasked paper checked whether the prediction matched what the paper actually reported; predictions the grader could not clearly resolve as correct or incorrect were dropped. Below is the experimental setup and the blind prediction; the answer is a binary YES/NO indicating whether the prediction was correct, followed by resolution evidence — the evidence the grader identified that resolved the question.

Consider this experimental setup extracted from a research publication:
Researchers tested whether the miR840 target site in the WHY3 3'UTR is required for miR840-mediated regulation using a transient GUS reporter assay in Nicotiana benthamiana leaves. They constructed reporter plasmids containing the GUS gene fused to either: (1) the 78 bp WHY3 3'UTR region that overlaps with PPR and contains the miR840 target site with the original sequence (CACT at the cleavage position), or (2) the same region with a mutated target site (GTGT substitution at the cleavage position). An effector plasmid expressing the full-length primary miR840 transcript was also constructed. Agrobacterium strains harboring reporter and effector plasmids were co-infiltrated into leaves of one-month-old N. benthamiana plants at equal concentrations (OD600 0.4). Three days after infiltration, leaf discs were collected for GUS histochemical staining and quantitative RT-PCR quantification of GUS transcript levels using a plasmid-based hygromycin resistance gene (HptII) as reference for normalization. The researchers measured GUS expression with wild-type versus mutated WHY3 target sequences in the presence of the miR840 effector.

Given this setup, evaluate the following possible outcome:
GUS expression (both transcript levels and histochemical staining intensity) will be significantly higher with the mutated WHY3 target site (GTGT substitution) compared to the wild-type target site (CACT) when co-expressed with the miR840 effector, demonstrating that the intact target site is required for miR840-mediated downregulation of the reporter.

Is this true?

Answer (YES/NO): YES